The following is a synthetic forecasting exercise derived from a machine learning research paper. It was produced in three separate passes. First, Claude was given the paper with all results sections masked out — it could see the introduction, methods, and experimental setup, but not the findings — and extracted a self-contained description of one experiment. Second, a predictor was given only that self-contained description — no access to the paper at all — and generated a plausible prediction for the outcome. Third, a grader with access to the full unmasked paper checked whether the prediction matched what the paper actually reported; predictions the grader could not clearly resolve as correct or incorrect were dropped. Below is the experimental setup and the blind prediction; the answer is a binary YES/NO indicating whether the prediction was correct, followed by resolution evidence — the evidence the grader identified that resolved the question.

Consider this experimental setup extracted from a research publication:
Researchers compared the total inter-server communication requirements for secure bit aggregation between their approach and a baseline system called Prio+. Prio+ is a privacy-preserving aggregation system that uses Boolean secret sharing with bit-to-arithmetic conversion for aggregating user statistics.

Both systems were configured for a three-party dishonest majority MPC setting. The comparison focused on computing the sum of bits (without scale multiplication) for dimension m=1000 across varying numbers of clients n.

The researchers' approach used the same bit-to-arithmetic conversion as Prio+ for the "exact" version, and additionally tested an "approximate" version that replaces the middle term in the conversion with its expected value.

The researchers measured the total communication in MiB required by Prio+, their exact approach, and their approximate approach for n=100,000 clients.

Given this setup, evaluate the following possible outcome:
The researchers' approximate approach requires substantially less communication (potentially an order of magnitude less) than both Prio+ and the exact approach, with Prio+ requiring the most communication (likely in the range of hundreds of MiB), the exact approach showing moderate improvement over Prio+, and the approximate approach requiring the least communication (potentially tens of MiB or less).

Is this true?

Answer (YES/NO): NO